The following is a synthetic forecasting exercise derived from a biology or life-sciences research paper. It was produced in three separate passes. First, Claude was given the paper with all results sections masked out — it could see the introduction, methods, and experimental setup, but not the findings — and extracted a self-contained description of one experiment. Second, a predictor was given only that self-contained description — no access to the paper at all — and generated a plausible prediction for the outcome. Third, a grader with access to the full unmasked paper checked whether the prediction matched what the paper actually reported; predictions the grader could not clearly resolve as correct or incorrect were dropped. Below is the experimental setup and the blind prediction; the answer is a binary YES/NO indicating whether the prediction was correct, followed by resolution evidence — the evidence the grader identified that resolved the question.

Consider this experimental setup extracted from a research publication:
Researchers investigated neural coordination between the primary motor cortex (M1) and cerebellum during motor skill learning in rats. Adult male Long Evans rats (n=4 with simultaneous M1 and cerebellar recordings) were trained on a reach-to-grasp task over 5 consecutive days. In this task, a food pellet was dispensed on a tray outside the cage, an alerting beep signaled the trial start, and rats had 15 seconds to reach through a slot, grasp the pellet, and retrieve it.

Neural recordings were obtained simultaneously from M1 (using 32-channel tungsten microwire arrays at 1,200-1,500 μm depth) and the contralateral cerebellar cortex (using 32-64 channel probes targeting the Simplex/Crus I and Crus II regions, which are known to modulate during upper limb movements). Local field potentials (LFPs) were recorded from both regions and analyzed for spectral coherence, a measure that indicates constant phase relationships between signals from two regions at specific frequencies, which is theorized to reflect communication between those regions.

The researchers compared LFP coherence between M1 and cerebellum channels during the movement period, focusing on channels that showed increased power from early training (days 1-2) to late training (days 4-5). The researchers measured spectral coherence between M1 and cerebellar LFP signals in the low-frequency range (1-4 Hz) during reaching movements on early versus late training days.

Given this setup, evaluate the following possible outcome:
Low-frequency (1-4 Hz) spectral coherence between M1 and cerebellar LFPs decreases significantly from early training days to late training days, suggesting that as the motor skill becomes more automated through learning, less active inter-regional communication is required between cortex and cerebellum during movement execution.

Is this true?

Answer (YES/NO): NO